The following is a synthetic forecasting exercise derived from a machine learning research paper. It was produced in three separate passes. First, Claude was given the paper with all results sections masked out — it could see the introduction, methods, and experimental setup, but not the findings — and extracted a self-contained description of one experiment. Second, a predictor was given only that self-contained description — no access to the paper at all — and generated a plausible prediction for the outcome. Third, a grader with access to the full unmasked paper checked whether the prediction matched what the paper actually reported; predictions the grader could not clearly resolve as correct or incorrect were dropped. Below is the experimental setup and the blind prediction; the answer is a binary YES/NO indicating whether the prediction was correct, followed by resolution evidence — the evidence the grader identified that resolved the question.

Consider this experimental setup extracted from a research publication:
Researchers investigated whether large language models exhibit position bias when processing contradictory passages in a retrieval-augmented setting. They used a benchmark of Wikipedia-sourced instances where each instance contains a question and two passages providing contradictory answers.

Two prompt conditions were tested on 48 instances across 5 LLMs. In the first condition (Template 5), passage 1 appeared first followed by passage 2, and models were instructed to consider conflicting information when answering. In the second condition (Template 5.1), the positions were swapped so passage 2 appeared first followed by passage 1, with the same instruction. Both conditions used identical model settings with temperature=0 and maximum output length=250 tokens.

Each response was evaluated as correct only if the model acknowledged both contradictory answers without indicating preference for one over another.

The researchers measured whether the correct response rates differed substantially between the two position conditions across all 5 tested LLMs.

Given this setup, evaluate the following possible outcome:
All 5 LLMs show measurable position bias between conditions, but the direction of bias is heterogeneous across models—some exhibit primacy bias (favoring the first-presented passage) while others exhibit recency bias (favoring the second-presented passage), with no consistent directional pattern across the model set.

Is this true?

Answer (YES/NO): NO